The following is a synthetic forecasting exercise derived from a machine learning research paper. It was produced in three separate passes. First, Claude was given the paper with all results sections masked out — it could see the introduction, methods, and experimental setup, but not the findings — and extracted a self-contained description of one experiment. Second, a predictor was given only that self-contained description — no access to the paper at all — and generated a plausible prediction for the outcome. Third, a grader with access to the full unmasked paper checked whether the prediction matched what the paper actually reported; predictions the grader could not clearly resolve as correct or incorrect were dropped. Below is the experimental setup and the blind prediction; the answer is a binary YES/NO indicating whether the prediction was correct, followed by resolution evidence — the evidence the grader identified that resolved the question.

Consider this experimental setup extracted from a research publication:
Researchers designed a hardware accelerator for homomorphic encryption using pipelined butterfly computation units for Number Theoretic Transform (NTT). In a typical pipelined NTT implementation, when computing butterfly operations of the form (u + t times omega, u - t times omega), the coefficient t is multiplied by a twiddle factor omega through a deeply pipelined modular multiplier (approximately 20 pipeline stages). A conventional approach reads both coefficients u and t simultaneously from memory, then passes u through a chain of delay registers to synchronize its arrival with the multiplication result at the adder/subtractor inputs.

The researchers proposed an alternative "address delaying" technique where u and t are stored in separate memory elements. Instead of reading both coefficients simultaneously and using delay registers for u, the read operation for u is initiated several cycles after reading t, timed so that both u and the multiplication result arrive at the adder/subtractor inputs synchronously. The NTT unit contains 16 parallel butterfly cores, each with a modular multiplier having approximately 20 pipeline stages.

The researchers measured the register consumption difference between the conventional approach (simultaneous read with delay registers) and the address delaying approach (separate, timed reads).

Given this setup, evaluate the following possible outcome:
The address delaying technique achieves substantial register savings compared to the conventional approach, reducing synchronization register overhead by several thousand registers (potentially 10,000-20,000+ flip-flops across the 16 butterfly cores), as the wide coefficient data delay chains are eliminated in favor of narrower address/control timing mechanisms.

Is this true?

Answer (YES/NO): YES